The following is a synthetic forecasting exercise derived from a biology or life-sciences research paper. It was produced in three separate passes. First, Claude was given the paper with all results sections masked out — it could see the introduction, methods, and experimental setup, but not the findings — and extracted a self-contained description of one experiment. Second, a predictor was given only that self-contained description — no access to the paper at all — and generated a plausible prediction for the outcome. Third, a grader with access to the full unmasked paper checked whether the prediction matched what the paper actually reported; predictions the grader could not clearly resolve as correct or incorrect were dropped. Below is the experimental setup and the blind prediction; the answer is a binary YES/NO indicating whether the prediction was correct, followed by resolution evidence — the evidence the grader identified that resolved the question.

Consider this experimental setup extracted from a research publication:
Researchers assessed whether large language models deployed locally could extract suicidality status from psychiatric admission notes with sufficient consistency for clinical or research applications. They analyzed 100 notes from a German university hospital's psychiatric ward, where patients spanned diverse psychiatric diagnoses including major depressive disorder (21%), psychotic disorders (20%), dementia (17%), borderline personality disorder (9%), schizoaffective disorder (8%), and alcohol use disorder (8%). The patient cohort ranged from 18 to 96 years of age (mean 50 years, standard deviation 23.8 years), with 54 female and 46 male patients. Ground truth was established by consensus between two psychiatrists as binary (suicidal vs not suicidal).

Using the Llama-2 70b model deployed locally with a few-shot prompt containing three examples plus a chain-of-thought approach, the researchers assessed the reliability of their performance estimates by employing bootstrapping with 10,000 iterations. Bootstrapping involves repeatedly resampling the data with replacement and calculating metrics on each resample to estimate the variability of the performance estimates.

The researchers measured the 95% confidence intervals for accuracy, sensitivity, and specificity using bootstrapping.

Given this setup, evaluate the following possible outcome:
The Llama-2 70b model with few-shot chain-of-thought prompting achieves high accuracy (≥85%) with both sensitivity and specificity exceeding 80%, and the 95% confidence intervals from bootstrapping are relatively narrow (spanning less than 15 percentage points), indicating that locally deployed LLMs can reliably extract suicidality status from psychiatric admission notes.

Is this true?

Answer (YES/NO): NO